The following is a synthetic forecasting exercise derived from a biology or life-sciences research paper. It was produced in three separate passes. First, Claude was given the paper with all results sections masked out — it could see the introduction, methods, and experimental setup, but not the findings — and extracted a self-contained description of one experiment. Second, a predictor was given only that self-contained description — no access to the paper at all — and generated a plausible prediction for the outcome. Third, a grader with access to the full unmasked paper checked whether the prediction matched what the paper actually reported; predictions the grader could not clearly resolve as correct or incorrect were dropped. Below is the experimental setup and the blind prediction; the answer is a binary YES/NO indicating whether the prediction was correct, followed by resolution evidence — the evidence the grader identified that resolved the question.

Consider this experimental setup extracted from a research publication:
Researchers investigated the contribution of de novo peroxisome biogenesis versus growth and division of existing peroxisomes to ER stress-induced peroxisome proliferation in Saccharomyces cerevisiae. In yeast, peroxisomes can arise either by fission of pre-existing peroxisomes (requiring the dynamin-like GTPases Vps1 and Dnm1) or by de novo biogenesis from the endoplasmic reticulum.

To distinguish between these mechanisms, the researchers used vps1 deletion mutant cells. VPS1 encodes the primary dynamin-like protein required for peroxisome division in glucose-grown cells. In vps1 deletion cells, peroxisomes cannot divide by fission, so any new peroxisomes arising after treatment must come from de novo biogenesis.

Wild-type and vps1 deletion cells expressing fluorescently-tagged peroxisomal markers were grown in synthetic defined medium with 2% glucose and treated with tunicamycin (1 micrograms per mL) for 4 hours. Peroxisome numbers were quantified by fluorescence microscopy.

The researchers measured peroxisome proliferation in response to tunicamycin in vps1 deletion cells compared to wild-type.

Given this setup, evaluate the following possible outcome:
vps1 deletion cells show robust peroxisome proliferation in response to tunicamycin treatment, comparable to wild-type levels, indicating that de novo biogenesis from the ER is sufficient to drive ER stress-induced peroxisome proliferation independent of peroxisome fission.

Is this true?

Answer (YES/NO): NO